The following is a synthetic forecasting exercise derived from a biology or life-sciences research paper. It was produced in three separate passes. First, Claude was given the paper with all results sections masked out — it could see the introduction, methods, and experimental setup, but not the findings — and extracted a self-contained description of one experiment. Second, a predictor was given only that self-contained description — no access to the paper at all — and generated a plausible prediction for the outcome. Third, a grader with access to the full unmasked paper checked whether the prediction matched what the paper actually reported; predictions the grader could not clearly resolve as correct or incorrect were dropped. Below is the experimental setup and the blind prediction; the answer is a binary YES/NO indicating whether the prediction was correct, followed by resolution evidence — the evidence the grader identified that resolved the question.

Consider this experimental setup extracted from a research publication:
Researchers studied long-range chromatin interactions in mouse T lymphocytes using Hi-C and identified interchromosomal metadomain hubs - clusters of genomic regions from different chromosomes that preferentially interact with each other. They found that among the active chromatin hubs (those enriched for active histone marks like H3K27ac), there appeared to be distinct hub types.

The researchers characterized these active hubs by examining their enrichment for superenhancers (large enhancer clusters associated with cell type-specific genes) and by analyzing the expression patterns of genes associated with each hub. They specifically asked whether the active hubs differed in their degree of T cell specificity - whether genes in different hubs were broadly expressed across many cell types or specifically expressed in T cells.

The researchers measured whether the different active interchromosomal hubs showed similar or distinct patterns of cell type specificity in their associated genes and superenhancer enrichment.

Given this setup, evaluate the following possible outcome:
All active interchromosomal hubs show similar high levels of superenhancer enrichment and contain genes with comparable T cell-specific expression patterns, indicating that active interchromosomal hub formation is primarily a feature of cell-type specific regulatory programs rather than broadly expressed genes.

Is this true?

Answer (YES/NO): NO